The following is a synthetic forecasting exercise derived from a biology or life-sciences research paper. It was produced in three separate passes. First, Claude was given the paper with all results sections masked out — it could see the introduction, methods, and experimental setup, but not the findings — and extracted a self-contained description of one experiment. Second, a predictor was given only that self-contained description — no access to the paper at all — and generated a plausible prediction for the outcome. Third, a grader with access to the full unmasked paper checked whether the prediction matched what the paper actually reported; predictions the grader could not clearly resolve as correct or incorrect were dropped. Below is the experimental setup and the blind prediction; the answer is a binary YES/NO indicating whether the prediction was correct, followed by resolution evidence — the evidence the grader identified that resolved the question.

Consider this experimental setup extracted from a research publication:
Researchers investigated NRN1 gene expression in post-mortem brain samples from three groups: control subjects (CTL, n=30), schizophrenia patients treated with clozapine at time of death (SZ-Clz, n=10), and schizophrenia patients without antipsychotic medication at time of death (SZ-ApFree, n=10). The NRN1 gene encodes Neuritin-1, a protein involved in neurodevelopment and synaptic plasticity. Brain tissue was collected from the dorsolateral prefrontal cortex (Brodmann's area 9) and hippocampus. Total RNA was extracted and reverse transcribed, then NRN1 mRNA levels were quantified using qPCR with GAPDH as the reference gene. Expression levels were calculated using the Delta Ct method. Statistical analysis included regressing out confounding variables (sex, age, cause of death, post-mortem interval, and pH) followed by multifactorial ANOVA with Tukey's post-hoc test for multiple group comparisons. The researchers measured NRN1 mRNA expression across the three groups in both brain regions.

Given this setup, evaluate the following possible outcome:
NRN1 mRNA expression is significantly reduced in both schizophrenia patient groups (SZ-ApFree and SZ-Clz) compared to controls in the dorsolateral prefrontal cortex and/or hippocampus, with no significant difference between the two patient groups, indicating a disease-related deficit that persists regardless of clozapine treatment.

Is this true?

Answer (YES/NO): NO